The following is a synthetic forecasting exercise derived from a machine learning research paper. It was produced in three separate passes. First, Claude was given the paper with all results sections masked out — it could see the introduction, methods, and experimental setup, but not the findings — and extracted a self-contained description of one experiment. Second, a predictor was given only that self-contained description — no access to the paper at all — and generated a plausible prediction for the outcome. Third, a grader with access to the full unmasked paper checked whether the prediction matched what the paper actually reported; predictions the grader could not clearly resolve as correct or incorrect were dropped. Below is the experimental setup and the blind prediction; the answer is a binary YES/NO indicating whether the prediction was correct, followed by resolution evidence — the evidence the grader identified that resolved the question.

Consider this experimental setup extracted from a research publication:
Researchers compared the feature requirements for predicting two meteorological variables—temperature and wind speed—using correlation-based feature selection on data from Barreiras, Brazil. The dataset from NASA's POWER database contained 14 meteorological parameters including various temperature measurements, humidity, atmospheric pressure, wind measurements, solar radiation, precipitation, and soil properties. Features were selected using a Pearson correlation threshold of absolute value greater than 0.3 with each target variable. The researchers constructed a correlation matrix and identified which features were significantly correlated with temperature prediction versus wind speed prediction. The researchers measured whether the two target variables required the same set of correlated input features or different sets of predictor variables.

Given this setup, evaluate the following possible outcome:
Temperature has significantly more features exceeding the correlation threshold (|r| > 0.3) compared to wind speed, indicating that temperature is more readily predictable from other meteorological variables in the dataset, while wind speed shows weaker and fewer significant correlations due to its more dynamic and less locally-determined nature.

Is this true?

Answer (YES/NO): NO